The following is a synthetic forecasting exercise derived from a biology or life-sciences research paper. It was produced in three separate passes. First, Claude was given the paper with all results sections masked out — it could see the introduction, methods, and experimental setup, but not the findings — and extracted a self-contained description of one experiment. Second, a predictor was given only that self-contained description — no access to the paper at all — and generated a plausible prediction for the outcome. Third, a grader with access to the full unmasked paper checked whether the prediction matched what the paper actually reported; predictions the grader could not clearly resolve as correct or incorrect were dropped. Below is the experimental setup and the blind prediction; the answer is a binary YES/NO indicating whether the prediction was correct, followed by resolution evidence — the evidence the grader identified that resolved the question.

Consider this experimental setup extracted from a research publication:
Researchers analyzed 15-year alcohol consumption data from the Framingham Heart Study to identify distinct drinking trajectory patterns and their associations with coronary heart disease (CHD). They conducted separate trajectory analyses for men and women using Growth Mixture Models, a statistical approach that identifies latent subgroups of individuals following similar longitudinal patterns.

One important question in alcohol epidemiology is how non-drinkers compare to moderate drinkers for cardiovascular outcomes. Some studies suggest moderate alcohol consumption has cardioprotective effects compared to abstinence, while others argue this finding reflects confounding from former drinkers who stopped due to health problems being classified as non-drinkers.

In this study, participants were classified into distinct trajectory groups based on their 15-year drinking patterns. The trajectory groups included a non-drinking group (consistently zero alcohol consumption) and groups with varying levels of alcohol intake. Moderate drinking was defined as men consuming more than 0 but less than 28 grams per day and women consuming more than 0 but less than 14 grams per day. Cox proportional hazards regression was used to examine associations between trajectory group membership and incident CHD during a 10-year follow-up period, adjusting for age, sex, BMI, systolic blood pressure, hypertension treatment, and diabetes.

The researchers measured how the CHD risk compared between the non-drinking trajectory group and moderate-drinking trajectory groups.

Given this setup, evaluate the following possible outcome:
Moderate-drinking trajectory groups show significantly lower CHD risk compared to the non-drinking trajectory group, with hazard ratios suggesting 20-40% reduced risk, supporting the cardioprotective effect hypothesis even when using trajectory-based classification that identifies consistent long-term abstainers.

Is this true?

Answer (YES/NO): YES